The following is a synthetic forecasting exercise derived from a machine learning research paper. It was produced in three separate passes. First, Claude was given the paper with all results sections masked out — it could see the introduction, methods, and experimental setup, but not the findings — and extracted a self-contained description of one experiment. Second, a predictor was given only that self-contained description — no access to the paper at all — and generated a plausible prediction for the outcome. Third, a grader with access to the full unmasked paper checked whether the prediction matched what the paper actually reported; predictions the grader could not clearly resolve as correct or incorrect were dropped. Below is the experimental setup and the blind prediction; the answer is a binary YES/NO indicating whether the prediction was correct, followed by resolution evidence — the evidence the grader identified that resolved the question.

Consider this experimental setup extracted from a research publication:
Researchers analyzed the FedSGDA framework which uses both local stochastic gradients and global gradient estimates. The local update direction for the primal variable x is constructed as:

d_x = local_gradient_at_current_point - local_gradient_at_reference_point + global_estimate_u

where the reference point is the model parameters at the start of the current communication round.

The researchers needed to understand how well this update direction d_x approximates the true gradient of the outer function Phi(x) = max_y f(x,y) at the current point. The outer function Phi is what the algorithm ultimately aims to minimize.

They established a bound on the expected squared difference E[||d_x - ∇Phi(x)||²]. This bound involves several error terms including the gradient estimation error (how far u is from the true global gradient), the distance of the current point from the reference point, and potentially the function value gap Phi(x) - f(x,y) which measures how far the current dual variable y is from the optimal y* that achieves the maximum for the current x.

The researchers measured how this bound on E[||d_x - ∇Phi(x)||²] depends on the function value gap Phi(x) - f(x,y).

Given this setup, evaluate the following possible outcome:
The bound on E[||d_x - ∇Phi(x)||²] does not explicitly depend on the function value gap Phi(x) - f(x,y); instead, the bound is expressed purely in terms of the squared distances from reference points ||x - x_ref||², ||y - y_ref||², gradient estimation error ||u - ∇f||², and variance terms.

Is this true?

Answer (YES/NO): NO